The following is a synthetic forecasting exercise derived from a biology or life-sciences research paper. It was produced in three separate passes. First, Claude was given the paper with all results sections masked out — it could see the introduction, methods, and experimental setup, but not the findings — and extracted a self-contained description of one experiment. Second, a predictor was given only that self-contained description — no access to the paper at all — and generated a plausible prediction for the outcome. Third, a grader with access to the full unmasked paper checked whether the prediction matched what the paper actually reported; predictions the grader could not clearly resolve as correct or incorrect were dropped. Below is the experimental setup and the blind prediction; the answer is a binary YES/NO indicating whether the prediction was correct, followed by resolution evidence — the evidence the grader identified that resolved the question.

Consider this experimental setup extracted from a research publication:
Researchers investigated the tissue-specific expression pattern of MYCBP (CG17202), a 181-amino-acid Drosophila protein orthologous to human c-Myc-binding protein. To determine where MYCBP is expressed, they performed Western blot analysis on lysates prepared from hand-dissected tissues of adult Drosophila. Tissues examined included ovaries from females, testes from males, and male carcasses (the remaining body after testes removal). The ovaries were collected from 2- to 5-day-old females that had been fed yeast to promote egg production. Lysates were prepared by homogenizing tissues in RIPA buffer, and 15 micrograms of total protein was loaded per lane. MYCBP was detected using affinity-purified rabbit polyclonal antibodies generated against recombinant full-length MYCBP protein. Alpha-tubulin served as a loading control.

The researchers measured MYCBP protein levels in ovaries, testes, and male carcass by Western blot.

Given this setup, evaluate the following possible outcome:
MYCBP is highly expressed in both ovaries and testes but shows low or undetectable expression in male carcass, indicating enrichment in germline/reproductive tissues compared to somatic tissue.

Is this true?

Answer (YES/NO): NO